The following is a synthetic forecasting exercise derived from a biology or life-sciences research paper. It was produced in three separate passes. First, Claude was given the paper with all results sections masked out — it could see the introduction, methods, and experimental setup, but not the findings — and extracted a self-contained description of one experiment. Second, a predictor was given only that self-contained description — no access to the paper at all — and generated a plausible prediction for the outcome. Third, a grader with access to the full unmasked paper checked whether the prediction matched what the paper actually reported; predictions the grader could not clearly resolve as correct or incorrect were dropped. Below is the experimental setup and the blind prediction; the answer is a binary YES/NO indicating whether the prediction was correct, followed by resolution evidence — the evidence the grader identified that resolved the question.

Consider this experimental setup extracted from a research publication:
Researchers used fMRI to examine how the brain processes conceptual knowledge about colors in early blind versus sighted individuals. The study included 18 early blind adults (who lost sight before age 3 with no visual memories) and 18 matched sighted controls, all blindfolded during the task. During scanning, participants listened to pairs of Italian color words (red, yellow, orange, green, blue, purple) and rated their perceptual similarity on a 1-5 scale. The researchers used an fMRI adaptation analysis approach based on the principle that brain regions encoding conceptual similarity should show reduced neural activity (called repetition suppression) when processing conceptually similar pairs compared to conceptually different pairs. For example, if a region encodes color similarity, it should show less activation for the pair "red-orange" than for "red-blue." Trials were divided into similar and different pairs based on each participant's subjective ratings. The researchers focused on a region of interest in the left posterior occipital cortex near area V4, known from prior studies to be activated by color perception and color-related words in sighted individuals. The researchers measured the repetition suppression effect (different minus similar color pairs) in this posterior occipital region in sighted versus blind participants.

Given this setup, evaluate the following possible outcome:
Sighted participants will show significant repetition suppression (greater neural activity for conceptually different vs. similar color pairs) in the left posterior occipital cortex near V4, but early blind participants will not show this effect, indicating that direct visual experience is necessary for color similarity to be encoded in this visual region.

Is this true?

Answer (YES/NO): YES